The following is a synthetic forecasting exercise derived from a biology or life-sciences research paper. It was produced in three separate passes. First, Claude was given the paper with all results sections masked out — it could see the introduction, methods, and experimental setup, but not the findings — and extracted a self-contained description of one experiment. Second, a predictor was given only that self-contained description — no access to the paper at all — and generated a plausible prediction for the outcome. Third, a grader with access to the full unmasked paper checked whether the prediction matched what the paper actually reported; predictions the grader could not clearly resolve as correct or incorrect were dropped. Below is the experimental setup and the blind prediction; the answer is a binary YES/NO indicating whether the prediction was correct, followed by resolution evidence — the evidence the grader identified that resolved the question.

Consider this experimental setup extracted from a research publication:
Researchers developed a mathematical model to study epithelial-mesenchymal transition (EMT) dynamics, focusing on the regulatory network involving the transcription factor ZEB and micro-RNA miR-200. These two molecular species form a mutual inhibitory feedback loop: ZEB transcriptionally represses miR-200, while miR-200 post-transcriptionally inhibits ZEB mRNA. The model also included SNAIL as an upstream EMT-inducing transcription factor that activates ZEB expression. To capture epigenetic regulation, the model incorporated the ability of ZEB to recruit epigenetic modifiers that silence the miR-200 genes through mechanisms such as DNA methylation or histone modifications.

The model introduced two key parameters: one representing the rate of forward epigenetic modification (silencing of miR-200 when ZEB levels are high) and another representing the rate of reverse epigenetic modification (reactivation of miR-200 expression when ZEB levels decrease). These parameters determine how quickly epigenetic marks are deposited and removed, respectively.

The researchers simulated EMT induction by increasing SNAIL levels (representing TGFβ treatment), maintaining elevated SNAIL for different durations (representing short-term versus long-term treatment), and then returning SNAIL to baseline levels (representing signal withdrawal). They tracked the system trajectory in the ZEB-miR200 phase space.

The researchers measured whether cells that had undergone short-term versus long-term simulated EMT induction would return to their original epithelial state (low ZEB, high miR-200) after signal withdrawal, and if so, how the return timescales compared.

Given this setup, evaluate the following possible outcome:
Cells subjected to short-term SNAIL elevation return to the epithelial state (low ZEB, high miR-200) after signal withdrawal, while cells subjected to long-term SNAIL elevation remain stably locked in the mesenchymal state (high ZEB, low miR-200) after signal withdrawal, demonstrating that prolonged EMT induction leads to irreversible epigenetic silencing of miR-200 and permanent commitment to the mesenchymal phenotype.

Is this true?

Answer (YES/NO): NO